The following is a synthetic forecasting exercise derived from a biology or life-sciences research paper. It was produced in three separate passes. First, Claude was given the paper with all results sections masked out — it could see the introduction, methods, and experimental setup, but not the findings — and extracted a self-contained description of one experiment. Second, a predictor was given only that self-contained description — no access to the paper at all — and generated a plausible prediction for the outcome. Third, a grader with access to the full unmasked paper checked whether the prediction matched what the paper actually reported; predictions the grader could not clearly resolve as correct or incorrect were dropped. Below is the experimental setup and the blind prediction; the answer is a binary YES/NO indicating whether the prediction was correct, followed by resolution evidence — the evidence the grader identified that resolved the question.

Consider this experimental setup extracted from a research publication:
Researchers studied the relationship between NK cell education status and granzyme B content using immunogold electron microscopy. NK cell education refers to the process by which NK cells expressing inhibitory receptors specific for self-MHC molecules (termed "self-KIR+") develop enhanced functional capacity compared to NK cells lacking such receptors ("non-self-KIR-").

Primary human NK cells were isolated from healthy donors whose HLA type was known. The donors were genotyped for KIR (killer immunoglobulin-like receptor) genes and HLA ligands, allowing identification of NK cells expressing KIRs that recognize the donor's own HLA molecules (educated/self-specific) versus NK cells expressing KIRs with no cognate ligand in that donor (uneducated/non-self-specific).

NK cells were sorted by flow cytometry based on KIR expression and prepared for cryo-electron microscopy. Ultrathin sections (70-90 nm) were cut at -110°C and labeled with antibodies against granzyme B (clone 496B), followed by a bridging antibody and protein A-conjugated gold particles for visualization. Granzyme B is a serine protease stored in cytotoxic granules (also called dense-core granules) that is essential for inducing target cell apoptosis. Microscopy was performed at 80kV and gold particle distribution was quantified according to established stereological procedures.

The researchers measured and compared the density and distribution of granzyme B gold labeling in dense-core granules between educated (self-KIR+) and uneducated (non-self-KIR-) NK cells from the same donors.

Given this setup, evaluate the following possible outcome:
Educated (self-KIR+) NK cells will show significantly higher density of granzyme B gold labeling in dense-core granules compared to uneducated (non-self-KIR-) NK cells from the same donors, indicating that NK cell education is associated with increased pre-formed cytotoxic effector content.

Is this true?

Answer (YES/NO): YES